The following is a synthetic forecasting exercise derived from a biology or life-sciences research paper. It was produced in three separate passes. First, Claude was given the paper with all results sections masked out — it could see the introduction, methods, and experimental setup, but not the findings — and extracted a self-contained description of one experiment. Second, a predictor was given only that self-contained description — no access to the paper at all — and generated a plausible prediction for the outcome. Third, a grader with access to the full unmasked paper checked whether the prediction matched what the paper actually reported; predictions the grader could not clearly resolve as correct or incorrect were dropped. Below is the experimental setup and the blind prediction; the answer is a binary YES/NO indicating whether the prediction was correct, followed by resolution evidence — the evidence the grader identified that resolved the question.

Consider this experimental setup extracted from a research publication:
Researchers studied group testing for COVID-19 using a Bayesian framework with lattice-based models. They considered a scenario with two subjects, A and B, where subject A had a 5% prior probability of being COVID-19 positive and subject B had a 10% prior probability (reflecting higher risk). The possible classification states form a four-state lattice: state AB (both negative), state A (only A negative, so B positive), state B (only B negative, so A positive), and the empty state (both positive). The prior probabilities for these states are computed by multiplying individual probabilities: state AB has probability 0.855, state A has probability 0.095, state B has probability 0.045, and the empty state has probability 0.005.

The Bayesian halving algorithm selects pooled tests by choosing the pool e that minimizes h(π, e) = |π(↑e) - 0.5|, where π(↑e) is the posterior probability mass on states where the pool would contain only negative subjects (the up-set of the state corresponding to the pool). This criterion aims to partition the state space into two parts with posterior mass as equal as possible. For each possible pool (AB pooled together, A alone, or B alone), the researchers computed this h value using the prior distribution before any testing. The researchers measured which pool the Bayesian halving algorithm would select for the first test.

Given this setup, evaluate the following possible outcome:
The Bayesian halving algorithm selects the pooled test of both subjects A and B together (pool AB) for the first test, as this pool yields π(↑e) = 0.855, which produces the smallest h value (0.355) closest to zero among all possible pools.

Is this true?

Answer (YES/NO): YES